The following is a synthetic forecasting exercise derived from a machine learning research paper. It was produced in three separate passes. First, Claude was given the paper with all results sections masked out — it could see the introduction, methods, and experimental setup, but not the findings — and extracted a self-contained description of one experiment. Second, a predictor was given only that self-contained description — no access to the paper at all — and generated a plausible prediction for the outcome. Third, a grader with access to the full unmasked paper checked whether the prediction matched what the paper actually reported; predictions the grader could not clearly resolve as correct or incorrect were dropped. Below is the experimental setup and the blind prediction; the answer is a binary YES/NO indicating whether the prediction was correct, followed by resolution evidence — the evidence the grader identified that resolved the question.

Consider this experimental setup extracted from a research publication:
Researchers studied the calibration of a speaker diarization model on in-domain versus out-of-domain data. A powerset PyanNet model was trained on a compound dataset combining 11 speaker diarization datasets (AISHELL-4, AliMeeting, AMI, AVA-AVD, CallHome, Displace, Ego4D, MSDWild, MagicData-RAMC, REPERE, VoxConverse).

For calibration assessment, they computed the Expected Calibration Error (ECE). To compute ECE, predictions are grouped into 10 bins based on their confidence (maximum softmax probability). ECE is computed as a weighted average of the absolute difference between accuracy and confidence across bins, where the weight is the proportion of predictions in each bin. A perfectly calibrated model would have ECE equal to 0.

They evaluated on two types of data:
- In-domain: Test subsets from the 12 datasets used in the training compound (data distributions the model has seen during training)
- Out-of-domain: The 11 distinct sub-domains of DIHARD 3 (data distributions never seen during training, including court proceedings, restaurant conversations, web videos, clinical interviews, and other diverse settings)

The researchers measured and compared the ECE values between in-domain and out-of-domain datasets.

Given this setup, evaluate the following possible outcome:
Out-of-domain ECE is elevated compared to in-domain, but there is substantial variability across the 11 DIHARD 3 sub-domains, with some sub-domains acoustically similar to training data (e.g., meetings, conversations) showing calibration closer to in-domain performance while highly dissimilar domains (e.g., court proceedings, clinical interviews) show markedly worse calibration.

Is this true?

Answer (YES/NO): NO